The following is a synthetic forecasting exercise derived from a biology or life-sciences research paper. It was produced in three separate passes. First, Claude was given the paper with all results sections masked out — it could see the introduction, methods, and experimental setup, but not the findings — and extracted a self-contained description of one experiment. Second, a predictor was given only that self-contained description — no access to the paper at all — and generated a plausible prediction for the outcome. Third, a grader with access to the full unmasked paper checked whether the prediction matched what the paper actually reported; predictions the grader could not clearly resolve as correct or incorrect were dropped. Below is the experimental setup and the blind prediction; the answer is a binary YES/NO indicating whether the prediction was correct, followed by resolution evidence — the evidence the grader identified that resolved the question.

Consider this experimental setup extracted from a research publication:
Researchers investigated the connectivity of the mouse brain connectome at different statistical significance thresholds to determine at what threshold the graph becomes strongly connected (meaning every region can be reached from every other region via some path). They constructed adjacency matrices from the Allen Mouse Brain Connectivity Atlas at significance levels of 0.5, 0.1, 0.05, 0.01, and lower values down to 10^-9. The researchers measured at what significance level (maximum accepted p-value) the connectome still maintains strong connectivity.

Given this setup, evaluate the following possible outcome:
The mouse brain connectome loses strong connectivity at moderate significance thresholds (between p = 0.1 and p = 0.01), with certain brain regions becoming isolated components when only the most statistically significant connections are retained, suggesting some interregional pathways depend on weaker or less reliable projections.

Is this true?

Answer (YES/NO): NO